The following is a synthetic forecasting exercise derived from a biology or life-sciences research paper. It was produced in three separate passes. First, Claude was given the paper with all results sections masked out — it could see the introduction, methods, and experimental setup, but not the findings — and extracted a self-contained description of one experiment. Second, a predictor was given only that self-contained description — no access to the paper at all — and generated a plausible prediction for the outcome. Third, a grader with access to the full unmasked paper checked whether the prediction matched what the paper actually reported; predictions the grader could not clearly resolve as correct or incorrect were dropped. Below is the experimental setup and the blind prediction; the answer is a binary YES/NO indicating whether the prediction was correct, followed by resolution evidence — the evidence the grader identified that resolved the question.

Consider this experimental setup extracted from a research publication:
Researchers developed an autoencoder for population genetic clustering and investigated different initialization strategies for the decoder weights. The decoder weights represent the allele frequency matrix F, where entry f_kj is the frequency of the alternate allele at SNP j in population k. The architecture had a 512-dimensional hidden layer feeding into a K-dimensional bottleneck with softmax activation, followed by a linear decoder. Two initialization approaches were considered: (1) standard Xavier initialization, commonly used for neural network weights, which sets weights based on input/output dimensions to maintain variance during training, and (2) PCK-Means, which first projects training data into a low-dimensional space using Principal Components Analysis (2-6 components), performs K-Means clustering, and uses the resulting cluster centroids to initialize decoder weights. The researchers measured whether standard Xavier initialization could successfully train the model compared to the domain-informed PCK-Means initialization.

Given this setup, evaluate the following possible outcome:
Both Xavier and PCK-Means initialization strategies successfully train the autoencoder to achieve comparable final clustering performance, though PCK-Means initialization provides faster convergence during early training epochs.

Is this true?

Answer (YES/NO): NO